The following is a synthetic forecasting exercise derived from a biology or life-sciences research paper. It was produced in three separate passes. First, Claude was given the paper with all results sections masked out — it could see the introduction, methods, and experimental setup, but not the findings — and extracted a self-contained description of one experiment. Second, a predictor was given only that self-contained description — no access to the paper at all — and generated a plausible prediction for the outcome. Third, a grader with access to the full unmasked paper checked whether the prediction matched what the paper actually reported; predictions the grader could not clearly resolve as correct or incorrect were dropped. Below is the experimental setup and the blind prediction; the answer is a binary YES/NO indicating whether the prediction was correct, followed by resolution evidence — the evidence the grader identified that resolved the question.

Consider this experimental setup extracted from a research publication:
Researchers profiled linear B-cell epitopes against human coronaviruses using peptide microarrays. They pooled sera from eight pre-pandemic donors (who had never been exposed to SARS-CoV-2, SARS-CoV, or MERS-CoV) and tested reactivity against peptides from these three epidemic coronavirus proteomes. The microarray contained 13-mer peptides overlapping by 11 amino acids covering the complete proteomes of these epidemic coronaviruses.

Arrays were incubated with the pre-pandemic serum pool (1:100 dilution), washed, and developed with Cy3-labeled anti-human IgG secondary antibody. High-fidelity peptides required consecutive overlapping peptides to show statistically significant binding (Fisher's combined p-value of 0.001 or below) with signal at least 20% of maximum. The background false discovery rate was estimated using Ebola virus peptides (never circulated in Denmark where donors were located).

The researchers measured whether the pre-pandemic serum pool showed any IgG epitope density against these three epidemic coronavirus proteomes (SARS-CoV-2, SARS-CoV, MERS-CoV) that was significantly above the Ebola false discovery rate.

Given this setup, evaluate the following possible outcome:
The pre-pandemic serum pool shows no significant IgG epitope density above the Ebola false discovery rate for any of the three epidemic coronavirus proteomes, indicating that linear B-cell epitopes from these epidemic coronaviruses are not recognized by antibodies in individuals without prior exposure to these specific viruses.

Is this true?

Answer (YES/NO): YES